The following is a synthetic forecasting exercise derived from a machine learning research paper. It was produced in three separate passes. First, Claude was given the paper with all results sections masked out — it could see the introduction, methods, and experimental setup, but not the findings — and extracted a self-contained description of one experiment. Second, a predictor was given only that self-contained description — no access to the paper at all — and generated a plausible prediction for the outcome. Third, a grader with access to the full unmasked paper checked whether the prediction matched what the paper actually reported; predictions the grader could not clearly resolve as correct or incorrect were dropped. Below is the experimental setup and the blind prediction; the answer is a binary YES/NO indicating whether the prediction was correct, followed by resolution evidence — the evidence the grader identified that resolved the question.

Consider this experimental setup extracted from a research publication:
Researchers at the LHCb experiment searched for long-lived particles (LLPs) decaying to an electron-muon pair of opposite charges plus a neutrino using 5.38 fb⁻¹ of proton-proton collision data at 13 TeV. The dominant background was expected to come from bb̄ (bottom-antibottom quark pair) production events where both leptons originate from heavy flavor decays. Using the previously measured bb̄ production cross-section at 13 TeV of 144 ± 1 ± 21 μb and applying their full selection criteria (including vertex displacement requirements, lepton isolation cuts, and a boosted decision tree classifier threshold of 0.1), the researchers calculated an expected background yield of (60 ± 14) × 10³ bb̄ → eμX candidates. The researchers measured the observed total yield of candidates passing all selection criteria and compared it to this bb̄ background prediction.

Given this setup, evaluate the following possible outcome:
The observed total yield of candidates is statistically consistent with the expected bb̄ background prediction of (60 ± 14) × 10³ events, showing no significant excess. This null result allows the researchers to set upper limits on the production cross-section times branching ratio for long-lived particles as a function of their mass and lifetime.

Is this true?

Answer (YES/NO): YES